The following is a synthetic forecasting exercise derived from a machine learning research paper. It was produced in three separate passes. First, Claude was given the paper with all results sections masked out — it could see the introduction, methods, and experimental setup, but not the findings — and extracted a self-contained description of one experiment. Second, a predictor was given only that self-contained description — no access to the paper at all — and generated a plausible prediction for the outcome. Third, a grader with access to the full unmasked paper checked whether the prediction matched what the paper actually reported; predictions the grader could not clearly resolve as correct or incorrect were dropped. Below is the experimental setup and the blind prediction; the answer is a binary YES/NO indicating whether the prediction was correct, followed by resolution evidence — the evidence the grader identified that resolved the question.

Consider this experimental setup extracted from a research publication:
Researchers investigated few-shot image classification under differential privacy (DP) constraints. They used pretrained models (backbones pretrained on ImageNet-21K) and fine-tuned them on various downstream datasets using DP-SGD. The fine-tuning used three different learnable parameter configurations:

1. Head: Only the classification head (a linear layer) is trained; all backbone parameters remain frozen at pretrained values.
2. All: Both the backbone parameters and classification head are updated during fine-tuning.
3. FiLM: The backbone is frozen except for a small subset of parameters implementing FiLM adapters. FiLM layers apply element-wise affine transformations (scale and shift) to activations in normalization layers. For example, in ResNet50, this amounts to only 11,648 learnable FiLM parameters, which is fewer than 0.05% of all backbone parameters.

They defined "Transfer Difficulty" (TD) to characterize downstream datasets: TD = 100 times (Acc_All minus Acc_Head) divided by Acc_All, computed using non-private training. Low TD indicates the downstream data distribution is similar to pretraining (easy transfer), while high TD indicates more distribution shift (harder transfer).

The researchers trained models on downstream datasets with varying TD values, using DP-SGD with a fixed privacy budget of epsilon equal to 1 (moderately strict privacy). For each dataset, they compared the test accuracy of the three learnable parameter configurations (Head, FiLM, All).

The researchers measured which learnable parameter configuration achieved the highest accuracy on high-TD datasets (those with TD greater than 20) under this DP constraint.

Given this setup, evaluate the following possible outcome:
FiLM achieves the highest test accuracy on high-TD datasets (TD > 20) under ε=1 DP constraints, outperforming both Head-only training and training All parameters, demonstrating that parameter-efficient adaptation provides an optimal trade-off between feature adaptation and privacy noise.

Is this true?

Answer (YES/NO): NO